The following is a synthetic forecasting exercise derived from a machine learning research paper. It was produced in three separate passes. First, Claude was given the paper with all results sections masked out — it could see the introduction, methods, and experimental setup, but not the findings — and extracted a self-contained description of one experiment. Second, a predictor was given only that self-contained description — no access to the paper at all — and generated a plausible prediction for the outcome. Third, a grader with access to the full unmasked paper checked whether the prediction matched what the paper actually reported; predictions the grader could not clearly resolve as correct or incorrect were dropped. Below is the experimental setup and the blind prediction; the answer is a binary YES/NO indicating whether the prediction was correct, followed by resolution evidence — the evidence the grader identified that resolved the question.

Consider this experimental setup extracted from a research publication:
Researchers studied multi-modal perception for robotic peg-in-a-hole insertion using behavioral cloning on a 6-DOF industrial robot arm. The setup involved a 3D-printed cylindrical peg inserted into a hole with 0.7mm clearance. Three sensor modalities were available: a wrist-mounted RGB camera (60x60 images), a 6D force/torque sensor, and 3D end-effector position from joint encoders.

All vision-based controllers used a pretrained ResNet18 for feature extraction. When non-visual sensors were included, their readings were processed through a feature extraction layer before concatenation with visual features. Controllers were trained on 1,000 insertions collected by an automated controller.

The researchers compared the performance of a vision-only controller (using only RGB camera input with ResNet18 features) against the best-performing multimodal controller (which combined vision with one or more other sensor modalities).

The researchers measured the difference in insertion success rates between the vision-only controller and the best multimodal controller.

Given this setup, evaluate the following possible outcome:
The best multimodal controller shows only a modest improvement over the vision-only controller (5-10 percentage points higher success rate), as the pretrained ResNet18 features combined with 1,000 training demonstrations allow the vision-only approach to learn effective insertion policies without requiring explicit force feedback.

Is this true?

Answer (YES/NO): NO